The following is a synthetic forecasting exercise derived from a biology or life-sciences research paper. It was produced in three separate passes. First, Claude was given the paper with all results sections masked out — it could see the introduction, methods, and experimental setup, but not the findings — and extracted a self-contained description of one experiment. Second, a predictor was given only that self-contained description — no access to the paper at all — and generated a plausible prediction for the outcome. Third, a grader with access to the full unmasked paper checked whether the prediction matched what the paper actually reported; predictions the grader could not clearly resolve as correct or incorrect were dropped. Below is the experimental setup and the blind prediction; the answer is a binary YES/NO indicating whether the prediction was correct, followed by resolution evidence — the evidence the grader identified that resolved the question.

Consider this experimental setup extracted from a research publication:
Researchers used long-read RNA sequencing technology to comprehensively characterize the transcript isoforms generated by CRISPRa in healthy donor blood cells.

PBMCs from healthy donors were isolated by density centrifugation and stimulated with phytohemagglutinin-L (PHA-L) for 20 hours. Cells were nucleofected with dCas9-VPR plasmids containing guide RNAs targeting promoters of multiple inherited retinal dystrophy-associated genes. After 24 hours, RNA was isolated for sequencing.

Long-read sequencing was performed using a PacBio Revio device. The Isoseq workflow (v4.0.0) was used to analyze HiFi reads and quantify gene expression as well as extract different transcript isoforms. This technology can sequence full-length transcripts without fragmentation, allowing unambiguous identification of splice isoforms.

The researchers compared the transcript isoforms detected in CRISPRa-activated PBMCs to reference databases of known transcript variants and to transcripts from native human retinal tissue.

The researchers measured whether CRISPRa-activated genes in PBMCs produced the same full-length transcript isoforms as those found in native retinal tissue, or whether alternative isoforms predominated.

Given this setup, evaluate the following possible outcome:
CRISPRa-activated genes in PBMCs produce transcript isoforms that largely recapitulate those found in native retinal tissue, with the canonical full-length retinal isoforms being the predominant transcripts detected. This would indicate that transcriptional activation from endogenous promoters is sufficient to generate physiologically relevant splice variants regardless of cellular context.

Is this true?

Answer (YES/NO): NO